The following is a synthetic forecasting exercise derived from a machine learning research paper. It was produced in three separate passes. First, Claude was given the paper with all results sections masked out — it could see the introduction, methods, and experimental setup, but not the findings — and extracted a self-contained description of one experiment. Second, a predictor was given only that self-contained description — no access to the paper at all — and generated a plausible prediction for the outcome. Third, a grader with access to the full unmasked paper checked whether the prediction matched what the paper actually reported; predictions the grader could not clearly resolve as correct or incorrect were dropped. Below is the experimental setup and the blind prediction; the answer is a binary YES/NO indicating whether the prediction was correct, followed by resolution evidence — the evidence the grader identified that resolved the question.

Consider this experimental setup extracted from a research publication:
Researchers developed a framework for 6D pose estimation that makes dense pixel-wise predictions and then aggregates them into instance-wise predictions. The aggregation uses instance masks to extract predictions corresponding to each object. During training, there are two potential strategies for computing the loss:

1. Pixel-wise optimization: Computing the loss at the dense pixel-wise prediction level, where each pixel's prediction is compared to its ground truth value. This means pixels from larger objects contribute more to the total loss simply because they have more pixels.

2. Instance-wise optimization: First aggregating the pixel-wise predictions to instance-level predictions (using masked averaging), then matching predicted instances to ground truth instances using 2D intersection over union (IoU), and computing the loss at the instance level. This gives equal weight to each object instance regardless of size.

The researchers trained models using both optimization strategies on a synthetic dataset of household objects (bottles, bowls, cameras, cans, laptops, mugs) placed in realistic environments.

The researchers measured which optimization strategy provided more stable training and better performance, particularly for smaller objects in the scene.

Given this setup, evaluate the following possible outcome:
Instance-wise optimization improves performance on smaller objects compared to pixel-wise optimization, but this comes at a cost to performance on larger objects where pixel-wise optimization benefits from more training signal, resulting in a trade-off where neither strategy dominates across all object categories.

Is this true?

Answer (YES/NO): NO